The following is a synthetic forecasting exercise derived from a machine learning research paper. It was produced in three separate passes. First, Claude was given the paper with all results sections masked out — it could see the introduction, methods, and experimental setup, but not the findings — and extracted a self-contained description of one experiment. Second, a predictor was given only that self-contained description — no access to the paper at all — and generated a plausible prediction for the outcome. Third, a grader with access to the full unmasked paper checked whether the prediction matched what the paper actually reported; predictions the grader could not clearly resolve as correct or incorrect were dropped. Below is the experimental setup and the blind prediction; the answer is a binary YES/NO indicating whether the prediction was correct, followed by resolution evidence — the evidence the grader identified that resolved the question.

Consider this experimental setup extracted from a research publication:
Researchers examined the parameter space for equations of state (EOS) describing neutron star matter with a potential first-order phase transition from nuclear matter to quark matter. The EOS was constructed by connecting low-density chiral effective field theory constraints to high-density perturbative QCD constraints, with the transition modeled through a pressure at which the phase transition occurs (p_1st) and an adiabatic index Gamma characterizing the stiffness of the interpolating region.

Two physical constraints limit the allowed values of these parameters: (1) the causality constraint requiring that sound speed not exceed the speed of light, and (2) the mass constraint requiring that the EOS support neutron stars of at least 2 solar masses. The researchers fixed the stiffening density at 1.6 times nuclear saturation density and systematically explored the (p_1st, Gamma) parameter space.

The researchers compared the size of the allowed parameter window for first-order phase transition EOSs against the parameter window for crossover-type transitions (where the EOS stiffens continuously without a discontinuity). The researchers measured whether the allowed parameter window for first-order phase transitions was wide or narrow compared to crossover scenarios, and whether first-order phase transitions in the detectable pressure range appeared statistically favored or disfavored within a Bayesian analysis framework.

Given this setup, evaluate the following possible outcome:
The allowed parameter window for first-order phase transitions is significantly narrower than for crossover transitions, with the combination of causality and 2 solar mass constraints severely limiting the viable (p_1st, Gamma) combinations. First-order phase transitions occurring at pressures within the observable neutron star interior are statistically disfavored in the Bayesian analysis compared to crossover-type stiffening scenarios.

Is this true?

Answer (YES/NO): YES